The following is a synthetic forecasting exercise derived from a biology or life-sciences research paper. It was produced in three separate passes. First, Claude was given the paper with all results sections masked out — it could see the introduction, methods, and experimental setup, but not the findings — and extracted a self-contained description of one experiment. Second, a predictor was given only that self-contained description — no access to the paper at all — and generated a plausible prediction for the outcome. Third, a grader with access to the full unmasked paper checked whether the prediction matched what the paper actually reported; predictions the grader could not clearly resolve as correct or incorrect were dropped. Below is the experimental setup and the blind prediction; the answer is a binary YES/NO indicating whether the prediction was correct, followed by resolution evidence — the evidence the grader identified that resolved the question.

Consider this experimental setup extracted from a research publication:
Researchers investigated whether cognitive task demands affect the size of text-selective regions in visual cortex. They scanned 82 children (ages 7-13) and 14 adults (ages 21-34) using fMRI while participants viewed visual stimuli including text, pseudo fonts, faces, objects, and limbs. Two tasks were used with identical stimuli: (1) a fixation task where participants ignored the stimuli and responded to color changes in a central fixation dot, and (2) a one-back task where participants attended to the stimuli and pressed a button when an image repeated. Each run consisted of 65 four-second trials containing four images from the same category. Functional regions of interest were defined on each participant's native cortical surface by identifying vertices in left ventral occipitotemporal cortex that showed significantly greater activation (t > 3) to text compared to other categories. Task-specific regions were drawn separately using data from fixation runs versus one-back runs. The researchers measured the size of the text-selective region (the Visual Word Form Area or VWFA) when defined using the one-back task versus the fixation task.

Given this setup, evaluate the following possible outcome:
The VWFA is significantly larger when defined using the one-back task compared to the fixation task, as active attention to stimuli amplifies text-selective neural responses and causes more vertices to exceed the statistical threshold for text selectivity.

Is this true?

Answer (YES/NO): YES